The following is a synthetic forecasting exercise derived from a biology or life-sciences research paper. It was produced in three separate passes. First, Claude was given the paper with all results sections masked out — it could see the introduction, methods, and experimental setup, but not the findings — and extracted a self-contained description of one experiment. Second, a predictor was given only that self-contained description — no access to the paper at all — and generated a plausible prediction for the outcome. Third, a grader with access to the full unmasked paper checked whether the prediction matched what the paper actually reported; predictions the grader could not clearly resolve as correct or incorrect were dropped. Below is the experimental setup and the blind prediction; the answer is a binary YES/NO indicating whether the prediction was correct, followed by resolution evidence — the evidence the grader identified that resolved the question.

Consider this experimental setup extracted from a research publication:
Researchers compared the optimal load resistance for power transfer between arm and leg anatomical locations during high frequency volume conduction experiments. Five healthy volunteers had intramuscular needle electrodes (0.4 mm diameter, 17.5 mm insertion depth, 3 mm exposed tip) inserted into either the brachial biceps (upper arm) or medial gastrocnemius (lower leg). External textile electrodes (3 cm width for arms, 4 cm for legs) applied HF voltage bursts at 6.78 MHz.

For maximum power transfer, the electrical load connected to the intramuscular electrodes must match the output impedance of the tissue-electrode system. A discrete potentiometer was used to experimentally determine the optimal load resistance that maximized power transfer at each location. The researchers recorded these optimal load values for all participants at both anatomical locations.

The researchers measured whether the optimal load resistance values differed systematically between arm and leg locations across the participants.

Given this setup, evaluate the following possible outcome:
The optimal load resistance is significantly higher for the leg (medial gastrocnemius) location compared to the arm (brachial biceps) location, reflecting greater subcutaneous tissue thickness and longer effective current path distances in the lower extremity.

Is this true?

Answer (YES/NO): NO